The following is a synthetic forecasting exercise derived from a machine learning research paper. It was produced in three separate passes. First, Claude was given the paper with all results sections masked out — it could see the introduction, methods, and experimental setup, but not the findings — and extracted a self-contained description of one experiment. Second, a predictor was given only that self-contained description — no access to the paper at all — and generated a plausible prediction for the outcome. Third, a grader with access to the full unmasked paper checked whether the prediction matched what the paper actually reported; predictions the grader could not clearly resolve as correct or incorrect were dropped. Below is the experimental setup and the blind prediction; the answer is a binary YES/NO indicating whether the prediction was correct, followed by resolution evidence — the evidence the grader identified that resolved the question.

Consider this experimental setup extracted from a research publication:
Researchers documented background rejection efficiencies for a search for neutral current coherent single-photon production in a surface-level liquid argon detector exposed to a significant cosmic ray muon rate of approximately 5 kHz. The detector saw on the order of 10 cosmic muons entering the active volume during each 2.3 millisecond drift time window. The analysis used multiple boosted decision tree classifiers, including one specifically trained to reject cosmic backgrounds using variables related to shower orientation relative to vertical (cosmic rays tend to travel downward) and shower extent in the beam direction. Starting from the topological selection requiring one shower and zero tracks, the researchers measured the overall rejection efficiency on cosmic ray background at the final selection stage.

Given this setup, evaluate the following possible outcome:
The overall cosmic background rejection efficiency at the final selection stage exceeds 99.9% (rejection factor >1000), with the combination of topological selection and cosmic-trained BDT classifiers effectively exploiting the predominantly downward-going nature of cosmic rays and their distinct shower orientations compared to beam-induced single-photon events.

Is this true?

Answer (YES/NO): YES